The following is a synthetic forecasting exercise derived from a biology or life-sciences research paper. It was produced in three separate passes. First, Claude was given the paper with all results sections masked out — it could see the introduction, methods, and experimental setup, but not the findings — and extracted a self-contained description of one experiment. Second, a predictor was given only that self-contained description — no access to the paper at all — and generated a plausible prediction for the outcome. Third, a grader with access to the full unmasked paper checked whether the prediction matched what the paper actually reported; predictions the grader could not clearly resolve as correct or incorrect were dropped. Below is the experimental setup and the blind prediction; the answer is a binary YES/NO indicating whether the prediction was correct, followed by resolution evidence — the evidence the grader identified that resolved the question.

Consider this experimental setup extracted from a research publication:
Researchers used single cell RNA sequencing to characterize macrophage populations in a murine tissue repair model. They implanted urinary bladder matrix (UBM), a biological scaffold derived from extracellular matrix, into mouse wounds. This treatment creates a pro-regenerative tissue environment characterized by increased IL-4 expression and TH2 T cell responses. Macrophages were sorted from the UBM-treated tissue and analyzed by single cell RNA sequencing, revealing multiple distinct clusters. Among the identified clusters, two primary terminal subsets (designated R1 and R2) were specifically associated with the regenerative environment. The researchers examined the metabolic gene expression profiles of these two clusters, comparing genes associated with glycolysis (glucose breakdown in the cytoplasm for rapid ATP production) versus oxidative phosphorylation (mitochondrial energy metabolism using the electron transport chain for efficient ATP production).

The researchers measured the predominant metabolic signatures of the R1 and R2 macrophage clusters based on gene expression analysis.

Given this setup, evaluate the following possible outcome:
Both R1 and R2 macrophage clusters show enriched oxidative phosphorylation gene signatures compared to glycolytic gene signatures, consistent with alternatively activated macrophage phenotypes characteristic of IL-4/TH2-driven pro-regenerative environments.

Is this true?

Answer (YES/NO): NO